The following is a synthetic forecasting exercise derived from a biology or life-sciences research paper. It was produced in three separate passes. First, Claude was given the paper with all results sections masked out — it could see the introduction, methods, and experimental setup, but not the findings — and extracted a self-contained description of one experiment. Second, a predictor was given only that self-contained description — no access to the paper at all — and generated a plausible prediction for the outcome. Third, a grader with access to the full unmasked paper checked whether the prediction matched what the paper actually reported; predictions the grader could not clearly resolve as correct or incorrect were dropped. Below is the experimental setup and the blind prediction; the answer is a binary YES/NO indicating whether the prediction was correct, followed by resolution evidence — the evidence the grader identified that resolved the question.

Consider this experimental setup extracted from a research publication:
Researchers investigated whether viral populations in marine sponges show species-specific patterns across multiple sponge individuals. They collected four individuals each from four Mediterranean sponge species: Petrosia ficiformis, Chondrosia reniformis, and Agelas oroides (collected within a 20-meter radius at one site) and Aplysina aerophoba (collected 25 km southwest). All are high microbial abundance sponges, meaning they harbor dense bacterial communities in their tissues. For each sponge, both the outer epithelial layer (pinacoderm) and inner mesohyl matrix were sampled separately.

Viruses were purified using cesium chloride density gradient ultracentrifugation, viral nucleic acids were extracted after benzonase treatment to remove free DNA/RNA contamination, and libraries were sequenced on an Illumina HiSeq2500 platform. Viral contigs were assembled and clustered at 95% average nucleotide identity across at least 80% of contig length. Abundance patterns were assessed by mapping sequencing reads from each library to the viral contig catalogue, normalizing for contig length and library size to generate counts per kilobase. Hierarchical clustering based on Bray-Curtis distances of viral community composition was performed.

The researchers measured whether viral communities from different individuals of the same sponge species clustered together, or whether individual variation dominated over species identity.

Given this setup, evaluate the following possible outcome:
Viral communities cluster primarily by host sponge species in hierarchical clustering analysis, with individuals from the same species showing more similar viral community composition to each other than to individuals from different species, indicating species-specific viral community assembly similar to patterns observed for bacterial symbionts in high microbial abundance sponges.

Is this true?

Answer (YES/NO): YES